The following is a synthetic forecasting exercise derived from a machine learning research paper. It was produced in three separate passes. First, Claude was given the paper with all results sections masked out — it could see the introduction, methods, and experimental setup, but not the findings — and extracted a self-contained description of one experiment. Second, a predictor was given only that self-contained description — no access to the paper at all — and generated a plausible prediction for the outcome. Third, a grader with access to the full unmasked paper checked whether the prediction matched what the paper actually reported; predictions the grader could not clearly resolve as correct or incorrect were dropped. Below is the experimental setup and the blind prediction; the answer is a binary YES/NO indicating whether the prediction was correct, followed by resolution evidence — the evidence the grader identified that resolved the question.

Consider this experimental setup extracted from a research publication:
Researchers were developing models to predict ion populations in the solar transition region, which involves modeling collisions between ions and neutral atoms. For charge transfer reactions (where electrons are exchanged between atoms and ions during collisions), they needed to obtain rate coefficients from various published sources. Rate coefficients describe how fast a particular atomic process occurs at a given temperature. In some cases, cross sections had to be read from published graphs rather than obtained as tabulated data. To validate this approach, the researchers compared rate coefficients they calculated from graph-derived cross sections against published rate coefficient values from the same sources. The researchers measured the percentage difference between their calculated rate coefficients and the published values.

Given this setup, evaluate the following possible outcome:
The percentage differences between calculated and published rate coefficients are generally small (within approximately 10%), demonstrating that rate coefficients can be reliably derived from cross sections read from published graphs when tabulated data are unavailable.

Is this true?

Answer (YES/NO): NO